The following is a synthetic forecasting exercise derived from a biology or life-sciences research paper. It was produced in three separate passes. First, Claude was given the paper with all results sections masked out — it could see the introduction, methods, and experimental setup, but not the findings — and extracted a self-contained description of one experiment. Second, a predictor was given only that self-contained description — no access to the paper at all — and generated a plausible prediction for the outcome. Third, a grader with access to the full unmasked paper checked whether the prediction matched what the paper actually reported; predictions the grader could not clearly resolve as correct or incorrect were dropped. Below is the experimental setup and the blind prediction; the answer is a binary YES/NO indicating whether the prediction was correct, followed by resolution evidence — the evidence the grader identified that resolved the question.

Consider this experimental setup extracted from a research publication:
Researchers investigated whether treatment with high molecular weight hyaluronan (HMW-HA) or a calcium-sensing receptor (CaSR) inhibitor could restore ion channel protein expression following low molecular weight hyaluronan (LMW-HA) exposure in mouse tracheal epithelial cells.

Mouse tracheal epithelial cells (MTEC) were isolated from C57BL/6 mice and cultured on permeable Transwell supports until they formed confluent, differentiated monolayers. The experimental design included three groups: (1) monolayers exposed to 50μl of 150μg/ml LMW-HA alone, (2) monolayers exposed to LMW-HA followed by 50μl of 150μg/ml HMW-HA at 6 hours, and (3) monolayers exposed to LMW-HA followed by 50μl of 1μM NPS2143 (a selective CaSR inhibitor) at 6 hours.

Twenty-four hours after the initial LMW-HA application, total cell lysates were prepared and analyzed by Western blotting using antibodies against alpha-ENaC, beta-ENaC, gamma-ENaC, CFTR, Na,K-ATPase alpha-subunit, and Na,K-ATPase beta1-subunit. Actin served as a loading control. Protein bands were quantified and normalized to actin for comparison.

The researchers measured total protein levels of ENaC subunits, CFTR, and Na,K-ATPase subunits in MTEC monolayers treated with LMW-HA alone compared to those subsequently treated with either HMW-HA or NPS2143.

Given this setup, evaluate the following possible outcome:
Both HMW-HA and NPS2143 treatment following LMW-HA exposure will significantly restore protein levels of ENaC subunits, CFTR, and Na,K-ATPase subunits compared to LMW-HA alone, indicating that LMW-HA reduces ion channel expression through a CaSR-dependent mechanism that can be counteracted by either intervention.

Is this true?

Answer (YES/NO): YES